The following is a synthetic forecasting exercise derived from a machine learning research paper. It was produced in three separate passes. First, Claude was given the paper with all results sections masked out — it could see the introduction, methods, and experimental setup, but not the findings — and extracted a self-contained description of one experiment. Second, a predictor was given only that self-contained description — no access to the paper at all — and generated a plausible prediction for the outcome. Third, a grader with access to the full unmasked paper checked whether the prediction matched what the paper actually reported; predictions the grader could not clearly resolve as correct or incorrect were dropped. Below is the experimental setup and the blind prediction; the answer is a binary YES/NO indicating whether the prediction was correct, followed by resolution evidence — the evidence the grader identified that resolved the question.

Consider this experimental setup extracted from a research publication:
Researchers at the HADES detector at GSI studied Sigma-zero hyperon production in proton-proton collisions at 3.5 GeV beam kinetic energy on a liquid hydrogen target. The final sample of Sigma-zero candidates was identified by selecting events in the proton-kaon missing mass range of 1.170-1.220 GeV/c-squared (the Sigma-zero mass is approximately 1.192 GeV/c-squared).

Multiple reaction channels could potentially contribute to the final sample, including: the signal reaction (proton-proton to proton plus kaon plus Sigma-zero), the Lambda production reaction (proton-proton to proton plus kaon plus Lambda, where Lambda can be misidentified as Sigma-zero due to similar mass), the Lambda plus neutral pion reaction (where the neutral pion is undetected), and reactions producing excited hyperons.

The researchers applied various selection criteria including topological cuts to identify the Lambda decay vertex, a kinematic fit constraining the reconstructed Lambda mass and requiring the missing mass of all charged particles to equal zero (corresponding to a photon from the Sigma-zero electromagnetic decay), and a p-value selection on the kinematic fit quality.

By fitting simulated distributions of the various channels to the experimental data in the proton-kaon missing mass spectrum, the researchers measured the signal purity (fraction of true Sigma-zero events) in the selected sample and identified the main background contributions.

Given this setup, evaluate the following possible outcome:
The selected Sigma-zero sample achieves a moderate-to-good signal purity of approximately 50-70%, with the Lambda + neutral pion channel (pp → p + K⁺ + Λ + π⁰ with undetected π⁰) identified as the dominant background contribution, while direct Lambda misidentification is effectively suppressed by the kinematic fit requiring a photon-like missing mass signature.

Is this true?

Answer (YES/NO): NO